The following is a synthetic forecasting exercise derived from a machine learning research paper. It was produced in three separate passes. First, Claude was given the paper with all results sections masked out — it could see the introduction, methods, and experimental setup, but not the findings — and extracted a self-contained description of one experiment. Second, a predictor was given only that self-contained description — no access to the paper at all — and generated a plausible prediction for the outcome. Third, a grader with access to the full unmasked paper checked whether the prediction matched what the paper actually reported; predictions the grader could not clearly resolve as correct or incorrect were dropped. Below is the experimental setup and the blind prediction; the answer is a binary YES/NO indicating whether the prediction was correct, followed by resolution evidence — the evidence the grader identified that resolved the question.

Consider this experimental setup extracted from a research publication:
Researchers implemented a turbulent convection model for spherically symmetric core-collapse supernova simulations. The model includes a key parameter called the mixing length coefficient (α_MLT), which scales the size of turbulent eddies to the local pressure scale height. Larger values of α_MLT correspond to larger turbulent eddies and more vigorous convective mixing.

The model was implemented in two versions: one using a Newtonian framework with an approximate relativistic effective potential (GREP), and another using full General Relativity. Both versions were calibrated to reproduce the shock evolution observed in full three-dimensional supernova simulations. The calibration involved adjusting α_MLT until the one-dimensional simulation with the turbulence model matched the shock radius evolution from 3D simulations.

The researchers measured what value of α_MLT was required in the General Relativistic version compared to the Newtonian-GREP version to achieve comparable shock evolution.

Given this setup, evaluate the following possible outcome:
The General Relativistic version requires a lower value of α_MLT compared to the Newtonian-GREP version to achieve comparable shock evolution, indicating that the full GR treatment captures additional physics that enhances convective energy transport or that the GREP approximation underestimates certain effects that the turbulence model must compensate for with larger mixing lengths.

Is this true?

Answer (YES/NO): NO